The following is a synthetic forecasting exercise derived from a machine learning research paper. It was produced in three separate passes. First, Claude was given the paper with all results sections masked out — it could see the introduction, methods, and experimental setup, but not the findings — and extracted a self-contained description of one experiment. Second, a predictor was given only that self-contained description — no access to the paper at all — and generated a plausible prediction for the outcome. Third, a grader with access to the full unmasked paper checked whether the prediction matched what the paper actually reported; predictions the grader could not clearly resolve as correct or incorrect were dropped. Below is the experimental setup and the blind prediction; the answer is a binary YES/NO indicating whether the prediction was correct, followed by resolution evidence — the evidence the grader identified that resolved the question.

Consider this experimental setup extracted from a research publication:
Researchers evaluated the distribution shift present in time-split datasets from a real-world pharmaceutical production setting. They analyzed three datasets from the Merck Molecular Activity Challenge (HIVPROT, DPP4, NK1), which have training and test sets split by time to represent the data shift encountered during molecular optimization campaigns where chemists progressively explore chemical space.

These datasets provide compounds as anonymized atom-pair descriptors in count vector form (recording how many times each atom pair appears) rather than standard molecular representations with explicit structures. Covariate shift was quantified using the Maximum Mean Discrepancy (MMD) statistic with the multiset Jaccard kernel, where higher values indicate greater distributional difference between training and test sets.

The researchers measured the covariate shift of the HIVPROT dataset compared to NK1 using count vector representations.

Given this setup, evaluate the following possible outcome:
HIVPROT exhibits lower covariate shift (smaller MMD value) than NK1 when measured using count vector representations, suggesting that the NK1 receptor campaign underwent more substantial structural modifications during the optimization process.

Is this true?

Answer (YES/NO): NO